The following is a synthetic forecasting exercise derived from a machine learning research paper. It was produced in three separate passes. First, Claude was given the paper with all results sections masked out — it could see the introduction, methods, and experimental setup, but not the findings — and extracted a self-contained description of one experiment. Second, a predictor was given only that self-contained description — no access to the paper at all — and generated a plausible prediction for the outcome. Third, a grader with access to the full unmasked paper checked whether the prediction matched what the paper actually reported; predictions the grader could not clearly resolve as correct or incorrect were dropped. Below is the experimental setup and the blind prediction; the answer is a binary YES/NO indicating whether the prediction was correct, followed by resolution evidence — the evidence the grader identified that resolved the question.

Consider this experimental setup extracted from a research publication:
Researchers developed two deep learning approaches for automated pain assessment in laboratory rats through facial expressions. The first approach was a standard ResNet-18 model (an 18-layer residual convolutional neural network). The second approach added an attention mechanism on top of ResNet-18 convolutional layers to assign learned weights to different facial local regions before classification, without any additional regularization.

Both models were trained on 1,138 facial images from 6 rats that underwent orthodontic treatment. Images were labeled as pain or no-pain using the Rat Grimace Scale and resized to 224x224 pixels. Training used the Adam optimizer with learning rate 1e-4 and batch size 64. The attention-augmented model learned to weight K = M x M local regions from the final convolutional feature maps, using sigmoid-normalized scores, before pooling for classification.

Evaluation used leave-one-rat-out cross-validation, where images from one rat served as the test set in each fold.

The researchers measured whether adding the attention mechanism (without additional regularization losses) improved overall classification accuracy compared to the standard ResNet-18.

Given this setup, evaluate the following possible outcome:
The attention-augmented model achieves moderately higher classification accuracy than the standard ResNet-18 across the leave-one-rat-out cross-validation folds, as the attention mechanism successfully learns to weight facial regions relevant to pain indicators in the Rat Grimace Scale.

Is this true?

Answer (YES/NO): NO